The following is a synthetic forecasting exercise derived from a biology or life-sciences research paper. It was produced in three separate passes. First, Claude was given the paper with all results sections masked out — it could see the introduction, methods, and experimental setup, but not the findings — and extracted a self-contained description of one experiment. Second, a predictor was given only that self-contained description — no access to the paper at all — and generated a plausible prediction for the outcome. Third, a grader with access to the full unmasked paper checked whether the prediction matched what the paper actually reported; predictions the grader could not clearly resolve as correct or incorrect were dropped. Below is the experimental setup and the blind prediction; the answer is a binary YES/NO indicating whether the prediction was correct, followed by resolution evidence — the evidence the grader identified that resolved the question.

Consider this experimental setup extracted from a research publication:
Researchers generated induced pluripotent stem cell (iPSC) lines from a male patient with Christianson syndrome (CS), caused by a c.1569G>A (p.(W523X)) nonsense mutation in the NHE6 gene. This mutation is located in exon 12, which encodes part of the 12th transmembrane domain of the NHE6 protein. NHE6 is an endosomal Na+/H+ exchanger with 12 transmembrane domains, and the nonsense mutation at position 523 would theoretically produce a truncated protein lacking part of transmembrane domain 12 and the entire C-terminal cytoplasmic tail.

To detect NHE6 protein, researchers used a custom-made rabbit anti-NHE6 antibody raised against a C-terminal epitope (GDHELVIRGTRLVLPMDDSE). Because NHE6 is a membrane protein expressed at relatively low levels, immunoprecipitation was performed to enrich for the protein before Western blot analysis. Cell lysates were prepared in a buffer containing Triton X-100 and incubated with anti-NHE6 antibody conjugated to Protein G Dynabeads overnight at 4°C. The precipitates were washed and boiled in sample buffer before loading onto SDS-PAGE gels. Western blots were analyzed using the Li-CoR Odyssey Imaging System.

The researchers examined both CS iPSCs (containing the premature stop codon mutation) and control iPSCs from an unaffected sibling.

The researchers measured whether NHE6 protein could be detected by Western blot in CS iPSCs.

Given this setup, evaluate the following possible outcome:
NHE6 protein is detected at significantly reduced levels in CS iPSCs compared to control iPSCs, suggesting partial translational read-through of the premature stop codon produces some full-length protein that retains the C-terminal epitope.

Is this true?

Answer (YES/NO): NO